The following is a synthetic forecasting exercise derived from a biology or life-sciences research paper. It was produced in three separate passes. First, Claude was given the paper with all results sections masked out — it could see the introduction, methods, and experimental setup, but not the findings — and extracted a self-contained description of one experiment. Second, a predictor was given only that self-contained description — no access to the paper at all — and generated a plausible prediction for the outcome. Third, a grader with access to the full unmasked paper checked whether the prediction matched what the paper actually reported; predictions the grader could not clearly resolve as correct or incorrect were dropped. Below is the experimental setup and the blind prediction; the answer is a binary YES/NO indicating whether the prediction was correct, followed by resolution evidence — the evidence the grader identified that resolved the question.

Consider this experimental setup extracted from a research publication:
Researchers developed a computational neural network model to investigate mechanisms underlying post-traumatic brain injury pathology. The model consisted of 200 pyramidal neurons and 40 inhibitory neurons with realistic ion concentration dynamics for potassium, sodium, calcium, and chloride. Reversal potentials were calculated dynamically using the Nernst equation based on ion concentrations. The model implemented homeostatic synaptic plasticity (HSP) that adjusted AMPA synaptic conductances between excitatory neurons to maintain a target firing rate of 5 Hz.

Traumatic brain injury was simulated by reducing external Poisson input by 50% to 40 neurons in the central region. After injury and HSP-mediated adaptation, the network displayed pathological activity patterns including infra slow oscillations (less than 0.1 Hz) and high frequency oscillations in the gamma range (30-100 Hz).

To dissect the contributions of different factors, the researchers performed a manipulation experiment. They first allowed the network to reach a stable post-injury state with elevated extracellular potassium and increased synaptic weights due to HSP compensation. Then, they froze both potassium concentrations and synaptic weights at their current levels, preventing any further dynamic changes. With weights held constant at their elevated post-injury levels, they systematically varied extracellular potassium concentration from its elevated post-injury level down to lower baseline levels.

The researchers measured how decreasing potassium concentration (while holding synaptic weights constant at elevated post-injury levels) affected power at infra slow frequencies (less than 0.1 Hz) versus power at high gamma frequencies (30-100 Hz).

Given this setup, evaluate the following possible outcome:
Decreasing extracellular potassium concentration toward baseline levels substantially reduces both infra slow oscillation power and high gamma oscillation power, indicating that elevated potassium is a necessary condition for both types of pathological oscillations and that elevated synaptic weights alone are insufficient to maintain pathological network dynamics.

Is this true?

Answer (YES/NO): NO